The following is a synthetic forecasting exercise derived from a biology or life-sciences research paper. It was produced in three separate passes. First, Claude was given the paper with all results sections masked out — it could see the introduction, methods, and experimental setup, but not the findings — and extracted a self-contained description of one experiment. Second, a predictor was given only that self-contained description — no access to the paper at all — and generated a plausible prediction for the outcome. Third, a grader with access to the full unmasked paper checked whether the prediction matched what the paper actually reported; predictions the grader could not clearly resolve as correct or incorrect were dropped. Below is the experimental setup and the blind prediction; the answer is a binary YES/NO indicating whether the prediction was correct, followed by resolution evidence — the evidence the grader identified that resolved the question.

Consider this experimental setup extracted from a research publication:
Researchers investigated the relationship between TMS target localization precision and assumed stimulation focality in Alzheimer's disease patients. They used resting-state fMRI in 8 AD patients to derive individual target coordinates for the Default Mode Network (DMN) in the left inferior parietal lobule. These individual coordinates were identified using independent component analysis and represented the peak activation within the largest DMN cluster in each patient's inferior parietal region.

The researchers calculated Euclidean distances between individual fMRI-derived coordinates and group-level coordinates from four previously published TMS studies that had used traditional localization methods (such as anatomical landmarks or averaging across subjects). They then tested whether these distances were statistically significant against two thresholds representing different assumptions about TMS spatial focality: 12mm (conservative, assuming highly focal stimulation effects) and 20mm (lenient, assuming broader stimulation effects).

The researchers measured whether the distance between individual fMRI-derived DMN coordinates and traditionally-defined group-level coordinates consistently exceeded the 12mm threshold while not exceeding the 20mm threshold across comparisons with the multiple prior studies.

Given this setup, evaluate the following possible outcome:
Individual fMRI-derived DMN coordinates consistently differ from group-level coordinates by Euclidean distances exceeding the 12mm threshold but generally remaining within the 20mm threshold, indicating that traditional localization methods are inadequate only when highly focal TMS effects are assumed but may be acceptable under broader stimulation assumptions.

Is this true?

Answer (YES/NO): YES